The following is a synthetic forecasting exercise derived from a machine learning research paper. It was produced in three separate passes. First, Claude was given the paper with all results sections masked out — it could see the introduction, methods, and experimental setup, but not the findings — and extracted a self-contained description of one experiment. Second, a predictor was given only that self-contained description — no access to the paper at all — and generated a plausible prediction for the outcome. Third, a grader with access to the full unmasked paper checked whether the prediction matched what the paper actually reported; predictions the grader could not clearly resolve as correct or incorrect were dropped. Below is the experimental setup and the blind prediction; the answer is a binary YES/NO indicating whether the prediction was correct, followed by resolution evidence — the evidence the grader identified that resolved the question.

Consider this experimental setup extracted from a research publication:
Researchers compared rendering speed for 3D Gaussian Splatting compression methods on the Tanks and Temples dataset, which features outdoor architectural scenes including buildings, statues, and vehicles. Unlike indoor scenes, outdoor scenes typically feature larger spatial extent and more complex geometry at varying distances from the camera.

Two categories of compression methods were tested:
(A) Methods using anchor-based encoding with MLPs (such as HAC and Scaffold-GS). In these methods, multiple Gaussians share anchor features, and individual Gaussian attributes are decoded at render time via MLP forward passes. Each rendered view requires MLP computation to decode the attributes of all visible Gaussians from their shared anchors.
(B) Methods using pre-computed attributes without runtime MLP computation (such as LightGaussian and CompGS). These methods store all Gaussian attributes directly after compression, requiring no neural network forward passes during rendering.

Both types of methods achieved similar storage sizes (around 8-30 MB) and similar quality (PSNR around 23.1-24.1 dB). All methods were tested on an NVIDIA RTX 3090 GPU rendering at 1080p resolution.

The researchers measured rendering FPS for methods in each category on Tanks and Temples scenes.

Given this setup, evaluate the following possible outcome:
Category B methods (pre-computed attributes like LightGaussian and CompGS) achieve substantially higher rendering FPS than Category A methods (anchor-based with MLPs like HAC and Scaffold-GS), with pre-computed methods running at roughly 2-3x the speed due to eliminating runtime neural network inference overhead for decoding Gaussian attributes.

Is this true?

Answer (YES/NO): YES